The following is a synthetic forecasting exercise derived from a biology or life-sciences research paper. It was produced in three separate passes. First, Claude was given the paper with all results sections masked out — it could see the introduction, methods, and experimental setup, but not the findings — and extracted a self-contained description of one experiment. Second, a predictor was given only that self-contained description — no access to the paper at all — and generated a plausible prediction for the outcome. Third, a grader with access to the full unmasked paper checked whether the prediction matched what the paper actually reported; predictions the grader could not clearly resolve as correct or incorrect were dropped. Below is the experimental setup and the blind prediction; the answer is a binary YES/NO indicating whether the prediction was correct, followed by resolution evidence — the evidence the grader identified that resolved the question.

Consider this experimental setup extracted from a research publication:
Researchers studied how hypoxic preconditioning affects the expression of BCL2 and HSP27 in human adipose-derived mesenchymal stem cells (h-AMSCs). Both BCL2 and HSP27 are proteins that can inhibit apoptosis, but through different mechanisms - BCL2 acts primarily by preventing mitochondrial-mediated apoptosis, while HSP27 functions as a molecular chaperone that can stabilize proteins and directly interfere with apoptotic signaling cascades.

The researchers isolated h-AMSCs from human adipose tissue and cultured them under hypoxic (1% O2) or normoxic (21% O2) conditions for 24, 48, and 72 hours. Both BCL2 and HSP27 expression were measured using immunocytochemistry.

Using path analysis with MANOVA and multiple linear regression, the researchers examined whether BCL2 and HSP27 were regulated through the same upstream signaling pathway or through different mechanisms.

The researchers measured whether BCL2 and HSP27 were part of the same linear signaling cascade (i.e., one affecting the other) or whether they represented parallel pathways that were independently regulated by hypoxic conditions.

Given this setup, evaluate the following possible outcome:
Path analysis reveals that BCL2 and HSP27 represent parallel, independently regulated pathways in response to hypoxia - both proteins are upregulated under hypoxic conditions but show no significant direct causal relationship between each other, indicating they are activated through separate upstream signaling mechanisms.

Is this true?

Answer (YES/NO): YES